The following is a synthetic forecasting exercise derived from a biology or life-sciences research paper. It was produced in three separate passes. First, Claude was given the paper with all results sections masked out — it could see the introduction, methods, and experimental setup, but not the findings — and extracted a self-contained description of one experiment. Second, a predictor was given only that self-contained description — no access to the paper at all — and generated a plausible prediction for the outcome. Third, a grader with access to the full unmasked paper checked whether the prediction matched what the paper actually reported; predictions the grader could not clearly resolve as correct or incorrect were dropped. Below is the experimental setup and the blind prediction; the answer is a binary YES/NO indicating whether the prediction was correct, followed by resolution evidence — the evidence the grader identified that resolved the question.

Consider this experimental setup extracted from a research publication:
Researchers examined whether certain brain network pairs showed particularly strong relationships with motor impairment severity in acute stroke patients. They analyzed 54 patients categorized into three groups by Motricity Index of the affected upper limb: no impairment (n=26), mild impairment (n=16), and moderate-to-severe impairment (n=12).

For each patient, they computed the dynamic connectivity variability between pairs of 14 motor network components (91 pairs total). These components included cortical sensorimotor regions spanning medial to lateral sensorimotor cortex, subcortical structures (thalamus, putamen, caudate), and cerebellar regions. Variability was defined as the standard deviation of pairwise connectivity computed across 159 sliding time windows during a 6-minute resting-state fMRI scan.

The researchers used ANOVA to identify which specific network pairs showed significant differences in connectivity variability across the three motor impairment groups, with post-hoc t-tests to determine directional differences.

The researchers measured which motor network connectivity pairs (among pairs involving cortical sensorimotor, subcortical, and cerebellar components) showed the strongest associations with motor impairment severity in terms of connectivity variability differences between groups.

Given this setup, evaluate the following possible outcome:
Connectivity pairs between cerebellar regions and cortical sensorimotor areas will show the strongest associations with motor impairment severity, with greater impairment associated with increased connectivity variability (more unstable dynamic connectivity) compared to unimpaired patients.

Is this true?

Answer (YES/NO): NO